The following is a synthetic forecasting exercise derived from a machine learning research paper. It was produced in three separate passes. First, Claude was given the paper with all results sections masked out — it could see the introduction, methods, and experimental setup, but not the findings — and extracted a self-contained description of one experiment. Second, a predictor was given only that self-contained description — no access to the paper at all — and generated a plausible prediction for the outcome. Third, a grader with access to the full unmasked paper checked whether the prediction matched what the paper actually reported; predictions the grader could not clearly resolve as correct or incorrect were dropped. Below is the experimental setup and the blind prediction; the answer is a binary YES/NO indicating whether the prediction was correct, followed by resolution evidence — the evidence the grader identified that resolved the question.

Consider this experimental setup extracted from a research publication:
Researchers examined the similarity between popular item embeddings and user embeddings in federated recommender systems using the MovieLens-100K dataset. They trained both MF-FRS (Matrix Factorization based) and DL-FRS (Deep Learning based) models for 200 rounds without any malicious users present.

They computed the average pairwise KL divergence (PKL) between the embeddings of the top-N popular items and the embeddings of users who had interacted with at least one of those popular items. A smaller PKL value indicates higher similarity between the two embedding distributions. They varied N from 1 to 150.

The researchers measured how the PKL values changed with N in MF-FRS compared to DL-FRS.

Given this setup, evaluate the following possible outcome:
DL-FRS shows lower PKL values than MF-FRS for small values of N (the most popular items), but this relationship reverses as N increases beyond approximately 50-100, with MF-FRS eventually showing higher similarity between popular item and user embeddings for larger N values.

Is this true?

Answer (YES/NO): NO